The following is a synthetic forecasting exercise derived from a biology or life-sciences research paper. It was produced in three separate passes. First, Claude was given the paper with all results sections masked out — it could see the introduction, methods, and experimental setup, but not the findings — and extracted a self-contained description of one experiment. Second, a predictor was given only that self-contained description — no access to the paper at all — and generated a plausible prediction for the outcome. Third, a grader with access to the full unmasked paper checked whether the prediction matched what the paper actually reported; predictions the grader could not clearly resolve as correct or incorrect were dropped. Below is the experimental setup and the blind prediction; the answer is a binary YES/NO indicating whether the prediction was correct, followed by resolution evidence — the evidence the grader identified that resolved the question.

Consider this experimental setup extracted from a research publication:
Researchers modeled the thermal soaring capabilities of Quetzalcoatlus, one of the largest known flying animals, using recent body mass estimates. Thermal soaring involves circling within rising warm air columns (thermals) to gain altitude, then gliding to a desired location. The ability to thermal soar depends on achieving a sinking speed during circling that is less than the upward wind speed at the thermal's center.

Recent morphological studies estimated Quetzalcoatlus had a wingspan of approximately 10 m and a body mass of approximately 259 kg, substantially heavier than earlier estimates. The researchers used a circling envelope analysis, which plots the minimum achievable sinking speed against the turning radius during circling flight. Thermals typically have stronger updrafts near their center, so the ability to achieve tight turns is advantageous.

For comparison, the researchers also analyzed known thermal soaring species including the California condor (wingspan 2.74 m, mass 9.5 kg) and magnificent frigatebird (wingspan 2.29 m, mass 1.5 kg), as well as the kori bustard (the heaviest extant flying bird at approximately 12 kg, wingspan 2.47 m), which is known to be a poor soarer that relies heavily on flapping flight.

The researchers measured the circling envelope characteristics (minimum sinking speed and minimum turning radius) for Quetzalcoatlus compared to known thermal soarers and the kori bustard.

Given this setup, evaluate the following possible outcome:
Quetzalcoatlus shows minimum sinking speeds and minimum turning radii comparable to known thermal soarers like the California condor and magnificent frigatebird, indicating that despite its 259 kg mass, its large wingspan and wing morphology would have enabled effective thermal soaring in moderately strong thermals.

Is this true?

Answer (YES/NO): NO